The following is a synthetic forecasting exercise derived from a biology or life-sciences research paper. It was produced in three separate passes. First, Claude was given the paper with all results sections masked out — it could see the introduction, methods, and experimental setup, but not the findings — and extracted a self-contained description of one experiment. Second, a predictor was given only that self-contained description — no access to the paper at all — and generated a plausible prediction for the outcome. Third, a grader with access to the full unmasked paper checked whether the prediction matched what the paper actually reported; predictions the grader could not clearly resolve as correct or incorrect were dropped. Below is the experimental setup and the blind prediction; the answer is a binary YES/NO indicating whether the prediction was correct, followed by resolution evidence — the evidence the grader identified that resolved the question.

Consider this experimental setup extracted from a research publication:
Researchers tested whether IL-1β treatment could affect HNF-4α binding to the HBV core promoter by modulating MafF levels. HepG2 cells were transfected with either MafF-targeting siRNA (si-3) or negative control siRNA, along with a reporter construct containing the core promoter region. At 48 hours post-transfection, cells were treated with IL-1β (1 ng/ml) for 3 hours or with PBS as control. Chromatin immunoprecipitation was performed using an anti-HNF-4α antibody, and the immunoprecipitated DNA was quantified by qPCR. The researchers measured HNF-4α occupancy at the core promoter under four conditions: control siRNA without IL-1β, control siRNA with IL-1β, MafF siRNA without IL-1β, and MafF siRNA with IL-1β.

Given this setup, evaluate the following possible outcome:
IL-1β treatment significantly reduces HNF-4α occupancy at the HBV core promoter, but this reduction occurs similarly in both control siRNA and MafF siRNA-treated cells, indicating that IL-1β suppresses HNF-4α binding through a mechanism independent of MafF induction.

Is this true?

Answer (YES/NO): NO